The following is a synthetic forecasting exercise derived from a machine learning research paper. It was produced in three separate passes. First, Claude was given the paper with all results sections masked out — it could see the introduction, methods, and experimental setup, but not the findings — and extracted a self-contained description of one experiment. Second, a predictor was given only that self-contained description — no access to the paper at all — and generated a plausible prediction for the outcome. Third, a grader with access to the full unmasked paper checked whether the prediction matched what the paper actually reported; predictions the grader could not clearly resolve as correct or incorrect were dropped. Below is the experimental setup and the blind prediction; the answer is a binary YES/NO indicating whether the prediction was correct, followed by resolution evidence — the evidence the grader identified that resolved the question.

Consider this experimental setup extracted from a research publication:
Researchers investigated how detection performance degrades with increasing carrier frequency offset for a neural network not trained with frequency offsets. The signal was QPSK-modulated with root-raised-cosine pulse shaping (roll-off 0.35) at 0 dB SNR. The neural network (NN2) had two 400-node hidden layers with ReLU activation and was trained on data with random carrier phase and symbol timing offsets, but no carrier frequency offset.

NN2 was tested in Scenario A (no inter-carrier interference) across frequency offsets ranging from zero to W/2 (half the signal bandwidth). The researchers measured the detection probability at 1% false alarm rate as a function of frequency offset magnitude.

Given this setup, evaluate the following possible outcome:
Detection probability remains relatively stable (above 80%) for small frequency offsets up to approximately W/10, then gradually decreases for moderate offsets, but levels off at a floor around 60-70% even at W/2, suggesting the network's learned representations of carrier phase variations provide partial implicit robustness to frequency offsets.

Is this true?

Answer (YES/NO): NO